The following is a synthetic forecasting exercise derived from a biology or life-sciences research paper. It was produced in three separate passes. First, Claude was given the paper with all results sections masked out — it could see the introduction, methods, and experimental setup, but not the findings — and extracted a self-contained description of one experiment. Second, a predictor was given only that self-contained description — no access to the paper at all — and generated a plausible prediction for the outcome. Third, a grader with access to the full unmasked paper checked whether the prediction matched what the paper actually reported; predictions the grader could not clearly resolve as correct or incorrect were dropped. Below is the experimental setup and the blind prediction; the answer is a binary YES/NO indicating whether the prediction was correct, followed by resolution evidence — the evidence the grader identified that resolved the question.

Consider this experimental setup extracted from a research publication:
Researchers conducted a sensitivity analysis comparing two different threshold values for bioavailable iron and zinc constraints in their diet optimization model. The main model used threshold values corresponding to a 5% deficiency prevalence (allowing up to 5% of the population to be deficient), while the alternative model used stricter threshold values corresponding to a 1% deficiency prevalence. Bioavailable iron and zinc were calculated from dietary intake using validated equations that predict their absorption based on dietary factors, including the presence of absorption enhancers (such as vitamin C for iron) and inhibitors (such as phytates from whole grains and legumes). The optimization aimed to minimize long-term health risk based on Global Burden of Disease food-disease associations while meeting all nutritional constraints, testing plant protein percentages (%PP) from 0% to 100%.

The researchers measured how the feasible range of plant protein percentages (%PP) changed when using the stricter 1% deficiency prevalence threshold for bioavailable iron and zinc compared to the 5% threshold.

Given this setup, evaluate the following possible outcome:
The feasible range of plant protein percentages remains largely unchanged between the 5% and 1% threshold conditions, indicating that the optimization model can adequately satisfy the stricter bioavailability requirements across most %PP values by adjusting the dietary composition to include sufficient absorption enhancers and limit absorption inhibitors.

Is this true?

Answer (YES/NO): NO